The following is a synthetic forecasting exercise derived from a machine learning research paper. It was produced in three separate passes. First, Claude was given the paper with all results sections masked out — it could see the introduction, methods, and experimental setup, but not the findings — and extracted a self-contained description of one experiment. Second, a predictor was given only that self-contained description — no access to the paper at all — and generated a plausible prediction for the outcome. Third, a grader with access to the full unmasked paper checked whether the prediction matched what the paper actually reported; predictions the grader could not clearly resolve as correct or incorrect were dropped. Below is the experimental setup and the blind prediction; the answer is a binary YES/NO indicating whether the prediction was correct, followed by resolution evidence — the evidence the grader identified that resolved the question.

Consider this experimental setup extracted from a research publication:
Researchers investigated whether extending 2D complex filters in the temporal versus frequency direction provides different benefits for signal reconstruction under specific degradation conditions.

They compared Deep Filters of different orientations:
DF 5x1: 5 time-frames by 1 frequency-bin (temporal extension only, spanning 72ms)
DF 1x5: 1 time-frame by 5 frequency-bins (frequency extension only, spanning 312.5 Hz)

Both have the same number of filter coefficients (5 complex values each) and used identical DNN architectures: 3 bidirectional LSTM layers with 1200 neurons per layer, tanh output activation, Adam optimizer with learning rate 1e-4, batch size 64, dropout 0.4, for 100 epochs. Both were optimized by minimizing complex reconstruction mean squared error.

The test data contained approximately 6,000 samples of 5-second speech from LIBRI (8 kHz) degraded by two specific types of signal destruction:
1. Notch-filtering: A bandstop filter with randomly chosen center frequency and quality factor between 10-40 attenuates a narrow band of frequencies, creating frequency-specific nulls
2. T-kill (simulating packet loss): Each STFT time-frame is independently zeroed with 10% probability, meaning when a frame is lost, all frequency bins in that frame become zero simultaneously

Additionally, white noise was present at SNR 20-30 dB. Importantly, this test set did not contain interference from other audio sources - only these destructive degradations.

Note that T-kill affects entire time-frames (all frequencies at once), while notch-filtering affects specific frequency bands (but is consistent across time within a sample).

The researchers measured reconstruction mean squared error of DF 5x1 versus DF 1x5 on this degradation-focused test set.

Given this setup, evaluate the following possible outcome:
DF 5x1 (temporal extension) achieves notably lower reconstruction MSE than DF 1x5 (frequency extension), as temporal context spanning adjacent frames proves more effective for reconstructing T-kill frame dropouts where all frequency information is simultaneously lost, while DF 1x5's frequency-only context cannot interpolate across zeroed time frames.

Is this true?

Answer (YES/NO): YES